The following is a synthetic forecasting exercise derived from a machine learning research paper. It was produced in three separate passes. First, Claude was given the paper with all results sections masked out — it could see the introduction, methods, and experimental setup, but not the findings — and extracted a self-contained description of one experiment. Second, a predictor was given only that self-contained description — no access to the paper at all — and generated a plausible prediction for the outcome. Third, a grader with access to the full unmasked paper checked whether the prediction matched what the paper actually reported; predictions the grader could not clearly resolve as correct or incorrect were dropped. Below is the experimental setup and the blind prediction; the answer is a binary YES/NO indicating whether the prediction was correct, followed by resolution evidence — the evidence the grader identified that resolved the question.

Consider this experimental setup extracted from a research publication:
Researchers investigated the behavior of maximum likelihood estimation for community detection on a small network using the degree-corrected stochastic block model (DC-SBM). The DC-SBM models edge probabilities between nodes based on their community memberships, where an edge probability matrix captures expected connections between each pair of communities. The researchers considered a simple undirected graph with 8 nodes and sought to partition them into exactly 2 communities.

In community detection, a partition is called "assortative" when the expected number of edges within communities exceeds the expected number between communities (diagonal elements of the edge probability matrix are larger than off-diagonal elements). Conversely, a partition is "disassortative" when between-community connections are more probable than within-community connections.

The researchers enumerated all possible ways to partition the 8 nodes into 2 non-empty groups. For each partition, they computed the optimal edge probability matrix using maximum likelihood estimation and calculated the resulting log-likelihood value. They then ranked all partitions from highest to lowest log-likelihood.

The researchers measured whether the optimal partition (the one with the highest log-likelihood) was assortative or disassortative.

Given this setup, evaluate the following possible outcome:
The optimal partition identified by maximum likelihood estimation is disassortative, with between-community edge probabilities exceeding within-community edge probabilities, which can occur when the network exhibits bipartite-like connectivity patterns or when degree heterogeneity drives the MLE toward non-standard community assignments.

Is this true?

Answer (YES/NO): YES